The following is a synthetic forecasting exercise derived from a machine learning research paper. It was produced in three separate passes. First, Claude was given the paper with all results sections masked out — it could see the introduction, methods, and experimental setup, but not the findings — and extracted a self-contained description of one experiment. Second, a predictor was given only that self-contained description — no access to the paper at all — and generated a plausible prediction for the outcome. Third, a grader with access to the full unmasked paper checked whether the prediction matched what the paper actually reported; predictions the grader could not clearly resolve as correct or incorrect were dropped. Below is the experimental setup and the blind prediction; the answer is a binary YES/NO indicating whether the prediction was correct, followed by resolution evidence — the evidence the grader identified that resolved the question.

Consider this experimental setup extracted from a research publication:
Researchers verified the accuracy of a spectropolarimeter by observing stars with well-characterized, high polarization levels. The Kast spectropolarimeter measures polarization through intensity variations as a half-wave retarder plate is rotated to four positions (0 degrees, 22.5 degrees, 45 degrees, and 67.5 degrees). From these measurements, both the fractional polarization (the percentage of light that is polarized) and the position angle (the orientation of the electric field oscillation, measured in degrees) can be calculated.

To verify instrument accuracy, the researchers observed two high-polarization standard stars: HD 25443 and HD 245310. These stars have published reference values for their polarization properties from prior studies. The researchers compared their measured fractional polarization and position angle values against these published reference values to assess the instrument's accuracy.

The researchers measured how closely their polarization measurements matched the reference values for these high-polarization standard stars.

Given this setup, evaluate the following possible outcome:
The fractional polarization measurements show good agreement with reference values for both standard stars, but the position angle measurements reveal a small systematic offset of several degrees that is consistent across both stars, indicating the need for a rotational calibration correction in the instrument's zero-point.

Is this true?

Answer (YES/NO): NO